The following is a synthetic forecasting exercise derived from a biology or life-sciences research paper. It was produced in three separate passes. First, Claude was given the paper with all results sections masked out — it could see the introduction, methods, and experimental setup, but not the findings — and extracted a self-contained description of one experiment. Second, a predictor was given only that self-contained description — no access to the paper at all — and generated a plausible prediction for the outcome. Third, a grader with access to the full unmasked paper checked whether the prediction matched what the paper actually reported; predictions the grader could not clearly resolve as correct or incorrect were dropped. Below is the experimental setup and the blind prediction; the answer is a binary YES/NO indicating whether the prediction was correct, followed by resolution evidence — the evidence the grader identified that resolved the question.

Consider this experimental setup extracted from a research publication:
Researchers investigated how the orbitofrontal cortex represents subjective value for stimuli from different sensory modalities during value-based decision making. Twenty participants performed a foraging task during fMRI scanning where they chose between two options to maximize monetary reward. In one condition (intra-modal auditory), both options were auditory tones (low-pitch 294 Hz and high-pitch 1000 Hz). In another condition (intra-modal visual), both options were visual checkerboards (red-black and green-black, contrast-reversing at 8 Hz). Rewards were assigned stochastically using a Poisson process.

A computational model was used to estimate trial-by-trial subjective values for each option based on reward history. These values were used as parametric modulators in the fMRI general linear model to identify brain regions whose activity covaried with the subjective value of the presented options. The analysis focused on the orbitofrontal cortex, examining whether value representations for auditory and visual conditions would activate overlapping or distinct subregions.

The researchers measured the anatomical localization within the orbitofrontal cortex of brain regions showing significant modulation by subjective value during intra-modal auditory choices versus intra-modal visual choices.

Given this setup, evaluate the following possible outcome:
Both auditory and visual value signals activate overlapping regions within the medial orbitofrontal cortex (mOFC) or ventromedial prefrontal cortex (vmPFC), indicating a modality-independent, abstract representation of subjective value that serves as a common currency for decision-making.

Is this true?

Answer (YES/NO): YES